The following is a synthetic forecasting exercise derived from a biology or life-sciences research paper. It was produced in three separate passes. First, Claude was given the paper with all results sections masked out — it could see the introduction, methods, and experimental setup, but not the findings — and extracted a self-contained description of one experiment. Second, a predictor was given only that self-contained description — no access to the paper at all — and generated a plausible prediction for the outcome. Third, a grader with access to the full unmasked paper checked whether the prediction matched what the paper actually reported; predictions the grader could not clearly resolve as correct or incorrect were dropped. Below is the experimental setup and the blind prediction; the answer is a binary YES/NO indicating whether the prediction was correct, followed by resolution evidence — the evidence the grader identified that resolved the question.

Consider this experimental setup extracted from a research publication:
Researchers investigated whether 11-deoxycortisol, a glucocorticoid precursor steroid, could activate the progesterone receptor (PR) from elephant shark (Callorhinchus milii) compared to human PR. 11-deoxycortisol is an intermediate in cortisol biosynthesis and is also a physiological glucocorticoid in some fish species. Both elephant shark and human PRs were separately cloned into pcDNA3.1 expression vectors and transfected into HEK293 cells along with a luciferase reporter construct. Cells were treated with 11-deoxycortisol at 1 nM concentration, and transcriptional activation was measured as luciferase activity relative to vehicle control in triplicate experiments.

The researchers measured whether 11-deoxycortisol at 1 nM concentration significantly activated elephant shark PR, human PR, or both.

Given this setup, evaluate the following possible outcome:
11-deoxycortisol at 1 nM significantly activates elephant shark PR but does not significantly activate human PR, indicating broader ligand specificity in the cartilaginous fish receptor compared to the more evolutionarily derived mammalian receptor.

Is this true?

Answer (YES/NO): YES